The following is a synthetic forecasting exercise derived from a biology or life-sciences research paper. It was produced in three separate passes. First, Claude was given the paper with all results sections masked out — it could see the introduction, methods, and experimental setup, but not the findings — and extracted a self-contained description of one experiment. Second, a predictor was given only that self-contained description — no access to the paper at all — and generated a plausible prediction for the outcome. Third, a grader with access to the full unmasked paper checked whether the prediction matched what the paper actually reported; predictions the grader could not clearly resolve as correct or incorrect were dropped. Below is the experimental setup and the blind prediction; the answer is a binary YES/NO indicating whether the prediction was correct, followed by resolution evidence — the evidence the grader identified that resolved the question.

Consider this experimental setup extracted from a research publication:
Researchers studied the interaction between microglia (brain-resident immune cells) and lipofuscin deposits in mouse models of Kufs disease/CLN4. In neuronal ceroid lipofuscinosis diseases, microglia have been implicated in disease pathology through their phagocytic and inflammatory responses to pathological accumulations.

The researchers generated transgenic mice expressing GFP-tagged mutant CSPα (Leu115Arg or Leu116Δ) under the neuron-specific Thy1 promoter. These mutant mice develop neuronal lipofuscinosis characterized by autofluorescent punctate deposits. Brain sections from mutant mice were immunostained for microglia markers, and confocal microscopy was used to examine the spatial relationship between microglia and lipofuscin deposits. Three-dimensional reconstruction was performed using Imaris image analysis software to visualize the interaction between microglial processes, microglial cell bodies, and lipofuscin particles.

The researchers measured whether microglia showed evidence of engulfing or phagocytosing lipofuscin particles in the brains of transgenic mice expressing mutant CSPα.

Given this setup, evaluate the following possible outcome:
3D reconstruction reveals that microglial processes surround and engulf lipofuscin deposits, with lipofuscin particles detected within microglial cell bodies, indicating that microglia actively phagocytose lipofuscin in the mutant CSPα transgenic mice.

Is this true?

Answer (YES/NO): YES